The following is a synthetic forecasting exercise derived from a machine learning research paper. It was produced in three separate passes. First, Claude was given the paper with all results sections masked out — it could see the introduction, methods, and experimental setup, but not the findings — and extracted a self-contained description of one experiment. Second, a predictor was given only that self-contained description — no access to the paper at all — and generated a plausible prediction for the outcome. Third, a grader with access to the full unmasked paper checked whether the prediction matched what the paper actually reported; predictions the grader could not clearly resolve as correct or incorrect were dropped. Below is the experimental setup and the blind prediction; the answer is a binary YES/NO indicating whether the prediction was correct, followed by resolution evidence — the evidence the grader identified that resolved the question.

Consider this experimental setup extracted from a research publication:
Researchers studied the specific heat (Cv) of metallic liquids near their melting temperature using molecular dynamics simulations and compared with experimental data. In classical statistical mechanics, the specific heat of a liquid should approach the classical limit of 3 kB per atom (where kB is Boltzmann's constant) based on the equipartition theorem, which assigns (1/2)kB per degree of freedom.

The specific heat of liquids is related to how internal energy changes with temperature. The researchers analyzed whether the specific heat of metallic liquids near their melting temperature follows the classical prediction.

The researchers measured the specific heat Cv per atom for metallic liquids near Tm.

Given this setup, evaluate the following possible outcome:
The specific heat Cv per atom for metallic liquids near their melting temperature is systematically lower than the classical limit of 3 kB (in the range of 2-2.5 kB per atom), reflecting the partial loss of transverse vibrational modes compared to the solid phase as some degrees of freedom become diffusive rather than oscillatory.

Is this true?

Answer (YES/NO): NO